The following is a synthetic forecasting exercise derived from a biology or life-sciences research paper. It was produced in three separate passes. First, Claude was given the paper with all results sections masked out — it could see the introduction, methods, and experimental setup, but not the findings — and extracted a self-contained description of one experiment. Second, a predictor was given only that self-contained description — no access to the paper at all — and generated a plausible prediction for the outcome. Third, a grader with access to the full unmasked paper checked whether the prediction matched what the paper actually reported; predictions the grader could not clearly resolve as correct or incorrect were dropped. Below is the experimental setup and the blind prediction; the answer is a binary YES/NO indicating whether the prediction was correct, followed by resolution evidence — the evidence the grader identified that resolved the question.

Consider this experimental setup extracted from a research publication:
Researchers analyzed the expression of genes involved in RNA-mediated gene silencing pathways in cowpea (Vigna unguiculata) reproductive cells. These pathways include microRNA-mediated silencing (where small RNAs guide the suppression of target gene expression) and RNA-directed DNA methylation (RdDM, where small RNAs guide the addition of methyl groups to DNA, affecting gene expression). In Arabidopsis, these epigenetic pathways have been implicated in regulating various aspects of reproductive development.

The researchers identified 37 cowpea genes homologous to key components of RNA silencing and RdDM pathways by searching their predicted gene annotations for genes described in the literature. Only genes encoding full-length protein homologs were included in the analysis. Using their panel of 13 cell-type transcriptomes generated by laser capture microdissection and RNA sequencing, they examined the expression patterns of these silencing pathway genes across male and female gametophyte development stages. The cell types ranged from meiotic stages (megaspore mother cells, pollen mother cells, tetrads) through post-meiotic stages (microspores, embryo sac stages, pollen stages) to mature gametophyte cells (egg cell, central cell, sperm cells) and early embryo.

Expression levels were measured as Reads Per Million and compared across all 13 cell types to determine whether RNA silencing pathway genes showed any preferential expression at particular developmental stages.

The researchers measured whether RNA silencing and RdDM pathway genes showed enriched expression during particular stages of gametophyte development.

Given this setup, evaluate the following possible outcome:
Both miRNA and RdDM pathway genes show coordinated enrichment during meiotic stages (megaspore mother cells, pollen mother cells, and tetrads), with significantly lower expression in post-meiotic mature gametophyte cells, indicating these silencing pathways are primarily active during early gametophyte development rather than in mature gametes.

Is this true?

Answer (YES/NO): NO